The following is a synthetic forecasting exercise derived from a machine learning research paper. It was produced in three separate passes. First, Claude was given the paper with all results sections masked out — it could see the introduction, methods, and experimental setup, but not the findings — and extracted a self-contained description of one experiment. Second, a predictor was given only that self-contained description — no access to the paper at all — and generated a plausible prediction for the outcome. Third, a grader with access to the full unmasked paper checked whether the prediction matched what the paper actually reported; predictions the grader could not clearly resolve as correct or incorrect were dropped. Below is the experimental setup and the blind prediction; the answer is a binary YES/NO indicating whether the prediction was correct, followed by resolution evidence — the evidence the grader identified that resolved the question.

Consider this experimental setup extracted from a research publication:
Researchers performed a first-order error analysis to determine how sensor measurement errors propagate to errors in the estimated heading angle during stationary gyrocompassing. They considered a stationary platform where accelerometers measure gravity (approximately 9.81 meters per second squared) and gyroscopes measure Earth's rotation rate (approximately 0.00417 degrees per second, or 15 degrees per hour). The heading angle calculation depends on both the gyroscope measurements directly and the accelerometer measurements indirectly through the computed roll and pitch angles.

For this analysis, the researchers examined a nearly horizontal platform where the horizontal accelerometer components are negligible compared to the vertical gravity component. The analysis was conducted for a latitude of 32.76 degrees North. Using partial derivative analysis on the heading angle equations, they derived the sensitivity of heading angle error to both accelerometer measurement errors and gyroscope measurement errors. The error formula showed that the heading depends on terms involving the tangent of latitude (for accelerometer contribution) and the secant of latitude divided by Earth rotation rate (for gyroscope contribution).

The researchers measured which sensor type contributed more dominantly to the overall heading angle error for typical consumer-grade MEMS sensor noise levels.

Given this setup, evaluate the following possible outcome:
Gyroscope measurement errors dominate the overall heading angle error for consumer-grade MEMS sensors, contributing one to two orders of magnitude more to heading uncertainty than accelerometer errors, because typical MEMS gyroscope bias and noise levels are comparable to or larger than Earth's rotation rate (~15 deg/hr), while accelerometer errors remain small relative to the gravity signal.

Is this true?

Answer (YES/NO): YES